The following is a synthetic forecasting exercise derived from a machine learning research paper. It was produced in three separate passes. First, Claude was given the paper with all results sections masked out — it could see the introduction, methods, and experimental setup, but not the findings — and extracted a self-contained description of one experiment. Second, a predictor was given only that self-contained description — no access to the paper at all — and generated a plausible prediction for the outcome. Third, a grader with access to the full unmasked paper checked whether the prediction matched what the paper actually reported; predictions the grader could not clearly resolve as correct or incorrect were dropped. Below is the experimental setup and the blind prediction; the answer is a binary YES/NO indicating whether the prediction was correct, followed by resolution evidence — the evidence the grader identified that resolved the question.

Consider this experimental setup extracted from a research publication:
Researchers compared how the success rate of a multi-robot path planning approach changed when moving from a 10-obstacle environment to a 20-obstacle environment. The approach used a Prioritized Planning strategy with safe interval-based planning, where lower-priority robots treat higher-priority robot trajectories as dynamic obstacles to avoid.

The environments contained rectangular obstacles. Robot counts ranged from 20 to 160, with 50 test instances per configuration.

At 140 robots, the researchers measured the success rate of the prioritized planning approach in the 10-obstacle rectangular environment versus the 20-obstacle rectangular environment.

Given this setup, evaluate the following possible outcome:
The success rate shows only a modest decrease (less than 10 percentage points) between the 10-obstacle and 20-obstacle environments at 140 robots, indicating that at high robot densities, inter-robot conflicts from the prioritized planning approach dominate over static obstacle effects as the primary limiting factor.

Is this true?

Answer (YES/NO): YES